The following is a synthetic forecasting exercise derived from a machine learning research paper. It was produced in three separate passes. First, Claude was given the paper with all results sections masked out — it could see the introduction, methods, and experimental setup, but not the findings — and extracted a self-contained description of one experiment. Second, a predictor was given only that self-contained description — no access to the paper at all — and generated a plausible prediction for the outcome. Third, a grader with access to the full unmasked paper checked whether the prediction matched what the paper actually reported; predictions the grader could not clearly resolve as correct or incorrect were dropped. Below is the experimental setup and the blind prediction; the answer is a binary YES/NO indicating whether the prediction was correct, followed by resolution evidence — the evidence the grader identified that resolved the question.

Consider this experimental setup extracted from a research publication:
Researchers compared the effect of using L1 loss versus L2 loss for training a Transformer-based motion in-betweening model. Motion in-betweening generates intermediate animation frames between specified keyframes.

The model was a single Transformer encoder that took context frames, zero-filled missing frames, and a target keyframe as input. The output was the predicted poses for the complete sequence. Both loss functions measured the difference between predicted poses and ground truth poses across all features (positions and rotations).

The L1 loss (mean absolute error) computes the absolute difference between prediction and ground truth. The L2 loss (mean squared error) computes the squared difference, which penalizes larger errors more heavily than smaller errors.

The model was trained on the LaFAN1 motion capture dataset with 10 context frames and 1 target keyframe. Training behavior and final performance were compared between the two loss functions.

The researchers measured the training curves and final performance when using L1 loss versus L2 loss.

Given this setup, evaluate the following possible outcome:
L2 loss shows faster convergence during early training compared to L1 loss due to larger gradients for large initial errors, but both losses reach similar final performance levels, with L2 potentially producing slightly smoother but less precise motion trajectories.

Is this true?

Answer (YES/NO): NO